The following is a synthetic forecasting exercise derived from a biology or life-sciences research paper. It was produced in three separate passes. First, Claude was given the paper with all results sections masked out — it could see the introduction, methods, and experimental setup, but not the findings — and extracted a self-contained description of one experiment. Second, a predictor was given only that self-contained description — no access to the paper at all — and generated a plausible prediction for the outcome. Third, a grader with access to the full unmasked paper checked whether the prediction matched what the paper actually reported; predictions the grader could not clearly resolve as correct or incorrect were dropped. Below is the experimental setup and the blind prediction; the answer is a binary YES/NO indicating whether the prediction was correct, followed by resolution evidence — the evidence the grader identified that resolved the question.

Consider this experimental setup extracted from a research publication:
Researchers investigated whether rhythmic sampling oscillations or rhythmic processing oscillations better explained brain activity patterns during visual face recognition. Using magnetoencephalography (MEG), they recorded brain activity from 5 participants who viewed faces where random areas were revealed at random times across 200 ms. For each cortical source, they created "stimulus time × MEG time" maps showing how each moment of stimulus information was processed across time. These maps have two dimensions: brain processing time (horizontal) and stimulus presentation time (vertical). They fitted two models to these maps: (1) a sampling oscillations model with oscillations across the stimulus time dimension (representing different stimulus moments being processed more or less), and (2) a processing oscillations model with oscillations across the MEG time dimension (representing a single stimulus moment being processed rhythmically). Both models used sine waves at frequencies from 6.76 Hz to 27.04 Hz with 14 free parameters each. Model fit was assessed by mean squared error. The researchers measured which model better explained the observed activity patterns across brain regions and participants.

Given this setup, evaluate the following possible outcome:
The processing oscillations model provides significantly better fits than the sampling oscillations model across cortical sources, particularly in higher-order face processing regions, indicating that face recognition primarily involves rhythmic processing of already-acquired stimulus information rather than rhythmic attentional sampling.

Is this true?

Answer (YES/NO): NO